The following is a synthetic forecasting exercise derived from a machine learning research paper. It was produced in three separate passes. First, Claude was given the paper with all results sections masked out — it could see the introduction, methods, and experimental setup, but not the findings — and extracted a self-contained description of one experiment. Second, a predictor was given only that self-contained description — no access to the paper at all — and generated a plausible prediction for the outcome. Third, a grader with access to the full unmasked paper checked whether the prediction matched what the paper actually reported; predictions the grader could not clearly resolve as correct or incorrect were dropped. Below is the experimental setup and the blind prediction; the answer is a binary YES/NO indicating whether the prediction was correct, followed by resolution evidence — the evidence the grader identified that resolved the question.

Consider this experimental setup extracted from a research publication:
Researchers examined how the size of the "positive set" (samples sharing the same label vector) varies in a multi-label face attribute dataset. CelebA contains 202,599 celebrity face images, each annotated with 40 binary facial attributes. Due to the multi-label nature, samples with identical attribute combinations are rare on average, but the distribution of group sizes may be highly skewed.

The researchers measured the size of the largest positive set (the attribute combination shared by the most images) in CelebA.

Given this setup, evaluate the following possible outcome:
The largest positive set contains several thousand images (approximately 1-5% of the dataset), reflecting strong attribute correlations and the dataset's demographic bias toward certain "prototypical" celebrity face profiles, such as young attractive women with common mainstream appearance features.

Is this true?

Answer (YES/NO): NO